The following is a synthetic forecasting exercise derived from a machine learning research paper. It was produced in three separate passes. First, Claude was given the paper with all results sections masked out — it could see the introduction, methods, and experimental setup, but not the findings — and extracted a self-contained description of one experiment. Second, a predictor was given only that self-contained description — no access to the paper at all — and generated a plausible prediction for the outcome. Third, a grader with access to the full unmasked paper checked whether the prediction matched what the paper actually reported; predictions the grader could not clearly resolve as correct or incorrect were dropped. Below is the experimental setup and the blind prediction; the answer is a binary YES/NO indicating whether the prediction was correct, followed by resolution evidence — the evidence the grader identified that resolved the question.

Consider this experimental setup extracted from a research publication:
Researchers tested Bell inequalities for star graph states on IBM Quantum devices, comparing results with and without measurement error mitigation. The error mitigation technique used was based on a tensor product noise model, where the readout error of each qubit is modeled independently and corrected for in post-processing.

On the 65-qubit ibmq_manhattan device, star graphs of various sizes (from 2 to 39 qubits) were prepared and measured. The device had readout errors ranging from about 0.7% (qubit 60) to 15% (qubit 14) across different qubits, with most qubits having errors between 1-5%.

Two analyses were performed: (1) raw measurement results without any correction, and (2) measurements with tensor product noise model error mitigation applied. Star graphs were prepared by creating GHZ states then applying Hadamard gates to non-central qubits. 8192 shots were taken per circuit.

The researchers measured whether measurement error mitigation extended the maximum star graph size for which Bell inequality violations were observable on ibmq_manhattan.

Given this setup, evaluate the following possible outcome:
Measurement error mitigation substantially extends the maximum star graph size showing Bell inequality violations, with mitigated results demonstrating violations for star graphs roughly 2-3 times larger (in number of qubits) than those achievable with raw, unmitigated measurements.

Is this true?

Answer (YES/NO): NO